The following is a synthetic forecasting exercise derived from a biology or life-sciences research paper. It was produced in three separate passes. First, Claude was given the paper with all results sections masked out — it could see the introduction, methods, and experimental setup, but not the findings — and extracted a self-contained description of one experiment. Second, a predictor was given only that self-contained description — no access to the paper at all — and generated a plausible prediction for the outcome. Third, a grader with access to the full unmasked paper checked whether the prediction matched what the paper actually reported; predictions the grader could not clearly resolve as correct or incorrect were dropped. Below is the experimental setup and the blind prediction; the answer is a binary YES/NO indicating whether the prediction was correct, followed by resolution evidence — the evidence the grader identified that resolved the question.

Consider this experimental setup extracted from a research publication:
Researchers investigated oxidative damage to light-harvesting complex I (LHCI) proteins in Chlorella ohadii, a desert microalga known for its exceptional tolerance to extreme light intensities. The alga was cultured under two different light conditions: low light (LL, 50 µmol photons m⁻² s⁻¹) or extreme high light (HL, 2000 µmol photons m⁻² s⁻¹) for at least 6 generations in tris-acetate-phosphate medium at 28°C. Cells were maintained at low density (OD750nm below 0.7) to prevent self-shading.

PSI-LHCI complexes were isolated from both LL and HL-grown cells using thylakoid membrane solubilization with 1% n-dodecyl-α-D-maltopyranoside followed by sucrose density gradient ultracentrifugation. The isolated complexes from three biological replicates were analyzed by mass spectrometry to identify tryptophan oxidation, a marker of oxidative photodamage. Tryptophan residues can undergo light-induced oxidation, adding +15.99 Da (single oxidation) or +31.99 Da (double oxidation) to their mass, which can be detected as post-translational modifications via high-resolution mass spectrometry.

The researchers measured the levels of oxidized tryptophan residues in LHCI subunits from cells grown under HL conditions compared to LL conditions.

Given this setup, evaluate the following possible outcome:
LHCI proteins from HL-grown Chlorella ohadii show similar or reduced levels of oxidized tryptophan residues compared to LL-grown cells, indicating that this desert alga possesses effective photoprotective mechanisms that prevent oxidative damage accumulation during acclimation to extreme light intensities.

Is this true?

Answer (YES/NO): YES